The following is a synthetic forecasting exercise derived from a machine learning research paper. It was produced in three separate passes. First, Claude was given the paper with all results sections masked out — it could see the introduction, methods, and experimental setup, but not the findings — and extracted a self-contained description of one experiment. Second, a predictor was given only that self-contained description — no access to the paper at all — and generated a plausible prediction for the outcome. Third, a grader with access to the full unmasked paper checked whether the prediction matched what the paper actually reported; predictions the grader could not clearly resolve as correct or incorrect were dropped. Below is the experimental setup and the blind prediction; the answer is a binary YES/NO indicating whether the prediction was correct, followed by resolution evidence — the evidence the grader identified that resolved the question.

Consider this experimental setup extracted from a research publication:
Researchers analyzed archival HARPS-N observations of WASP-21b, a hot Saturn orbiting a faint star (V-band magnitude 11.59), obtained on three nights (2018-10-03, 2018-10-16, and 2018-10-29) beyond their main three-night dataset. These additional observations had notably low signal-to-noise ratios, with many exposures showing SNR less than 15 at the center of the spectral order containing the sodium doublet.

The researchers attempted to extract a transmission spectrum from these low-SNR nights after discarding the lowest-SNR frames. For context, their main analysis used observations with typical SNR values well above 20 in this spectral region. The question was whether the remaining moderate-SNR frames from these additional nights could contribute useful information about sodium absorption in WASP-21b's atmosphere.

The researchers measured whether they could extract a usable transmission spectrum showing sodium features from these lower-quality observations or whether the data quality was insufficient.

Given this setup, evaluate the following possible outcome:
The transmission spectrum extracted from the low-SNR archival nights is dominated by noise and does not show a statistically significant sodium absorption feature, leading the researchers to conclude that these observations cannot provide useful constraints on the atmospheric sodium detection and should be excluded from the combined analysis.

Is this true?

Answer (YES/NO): YES